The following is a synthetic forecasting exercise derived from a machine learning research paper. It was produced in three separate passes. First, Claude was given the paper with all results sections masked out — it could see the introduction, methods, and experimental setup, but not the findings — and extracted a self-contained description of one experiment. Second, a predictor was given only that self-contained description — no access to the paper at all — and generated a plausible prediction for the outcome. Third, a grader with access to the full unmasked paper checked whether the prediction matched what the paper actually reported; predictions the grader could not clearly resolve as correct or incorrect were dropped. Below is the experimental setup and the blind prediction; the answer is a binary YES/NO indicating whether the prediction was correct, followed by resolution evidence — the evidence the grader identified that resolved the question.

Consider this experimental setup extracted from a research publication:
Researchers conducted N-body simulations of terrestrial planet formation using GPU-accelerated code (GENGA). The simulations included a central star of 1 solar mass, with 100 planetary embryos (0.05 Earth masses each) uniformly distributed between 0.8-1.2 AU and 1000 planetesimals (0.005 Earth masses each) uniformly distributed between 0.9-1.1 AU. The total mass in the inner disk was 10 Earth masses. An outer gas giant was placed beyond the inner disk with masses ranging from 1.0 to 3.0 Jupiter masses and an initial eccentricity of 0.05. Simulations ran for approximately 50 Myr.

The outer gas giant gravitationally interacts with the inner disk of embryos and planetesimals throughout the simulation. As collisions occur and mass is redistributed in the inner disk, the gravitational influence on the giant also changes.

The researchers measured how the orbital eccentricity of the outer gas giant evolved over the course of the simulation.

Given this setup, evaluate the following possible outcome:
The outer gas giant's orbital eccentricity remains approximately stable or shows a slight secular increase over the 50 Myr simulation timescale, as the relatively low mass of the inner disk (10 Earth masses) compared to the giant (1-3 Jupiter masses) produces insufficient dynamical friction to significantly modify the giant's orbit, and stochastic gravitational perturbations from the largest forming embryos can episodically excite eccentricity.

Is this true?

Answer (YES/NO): NO